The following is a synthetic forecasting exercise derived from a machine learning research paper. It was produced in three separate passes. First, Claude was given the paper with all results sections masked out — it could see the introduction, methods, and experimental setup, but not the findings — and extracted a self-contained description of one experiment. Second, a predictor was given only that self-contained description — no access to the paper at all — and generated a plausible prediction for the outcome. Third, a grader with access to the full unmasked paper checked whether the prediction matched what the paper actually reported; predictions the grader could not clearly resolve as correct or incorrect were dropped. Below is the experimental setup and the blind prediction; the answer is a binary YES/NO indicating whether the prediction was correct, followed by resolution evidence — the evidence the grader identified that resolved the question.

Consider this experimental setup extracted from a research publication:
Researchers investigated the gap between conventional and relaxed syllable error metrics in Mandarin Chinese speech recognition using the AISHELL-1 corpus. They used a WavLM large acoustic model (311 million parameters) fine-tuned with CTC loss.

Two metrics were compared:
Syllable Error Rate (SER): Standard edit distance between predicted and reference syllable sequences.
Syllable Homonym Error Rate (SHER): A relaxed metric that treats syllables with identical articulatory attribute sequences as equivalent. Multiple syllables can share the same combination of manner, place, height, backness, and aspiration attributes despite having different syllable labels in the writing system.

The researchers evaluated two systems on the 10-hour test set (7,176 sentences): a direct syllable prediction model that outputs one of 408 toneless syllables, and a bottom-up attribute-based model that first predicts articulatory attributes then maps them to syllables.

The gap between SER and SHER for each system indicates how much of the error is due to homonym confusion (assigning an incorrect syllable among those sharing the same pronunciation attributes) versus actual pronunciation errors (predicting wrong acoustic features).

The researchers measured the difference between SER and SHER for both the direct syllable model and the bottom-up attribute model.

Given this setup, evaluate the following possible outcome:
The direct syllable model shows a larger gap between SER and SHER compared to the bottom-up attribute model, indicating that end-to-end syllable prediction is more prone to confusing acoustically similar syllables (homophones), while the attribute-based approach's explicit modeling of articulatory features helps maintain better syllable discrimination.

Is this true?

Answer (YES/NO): NO